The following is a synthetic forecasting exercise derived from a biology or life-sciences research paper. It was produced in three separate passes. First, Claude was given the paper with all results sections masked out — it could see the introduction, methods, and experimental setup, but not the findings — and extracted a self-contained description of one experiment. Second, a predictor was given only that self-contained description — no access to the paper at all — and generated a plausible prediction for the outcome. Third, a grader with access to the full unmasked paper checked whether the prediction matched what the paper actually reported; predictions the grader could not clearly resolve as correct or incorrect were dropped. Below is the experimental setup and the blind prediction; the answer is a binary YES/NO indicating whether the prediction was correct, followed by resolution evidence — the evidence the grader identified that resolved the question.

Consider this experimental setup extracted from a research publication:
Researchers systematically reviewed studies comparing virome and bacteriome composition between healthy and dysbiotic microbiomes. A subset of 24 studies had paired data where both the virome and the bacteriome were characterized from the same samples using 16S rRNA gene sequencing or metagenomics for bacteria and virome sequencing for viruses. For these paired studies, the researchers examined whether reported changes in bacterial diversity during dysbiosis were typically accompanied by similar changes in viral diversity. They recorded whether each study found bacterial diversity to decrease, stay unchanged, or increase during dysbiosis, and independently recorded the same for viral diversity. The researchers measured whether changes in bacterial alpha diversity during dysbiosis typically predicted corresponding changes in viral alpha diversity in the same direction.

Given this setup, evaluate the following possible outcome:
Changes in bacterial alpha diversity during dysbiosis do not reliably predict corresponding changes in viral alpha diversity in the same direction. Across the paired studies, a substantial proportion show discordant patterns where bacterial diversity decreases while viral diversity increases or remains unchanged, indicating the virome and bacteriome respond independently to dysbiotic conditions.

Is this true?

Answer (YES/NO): YES